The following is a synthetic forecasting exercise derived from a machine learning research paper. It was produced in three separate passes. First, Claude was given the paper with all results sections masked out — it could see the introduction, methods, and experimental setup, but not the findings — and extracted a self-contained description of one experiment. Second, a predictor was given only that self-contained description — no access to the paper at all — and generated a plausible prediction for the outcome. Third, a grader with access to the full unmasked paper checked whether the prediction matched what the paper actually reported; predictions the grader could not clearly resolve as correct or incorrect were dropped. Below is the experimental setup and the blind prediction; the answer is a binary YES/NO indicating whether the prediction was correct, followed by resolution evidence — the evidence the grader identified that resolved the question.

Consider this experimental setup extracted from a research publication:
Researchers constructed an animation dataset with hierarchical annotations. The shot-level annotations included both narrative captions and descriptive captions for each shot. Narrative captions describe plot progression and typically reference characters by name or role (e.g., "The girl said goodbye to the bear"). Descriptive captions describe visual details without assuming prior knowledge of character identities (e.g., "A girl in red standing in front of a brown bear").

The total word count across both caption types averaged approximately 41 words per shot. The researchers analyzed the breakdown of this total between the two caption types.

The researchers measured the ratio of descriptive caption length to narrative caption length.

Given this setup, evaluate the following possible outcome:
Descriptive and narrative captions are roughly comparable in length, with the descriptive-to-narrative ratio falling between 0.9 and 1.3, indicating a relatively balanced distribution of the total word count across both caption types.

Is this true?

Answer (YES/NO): NO